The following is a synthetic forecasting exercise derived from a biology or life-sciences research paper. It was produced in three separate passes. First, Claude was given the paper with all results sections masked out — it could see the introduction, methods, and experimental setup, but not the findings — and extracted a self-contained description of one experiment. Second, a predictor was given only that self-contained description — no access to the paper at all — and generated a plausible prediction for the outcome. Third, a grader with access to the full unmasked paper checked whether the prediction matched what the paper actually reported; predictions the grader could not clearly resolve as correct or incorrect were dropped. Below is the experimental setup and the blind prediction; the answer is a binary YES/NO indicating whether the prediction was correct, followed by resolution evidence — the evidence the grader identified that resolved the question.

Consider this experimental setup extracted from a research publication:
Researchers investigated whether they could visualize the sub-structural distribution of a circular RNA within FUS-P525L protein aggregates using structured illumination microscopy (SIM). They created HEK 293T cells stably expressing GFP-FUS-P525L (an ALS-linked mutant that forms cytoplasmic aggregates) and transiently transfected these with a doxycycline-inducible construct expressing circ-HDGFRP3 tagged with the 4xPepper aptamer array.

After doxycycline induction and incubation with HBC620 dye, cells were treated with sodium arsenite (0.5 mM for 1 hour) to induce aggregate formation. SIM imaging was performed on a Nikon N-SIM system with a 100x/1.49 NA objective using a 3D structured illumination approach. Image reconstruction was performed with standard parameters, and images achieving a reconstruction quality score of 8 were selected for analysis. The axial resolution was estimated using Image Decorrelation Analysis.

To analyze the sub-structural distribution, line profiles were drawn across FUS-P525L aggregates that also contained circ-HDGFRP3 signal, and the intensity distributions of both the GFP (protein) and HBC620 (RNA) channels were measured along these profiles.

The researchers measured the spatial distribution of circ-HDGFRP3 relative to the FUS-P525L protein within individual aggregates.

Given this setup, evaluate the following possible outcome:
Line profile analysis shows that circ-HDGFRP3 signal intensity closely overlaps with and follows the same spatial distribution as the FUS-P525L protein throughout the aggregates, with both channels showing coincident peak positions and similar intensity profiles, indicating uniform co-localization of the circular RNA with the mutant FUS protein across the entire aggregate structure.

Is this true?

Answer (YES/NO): NO